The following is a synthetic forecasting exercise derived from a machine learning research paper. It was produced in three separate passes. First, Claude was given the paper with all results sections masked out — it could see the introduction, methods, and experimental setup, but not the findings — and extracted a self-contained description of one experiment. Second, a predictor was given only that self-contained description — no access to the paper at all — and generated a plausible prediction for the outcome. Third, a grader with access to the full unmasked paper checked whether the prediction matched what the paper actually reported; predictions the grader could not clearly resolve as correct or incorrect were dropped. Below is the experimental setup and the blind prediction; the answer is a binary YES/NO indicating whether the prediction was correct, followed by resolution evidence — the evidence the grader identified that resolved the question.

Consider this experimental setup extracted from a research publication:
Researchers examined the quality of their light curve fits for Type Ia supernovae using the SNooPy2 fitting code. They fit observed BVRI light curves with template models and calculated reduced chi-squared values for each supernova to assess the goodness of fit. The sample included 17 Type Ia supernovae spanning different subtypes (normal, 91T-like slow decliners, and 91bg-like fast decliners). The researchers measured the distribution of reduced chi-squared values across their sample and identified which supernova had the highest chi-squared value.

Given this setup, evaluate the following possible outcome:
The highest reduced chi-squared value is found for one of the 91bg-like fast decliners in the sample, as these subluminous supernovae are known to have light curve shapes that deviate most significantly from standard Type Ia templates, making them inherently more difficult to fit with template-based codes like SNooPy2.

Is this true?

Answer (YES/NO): NO